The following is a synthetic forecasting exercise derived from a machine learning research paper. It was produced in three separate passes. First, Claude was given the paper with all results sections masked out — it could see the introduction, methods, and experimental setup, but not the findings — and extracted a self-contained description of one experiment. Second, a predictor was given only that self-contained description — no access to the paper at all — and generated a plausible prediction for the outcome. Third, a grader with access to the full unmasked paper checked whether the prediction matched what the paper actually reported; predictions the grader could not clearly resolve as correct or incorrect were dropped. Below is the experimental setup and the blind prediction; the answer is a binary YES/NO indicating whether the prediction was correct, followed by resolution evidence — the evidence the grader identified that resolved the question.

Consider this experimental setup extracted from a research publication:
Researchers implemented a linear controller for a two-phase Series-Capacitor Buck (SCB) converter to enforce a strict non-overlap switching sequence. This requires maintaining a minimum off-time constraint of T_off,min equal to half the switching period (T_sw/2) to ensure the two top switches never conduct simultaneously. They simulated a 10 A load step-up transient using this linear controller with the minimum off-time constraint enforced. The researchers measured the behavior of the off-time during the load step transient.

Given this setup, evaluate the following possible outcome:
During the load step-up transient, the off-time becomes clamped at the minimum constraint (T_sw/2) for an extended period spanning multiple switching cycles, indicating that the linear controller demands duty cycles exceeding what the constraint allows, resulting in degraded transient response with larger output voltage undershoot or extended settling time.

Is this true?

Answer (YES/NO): YES